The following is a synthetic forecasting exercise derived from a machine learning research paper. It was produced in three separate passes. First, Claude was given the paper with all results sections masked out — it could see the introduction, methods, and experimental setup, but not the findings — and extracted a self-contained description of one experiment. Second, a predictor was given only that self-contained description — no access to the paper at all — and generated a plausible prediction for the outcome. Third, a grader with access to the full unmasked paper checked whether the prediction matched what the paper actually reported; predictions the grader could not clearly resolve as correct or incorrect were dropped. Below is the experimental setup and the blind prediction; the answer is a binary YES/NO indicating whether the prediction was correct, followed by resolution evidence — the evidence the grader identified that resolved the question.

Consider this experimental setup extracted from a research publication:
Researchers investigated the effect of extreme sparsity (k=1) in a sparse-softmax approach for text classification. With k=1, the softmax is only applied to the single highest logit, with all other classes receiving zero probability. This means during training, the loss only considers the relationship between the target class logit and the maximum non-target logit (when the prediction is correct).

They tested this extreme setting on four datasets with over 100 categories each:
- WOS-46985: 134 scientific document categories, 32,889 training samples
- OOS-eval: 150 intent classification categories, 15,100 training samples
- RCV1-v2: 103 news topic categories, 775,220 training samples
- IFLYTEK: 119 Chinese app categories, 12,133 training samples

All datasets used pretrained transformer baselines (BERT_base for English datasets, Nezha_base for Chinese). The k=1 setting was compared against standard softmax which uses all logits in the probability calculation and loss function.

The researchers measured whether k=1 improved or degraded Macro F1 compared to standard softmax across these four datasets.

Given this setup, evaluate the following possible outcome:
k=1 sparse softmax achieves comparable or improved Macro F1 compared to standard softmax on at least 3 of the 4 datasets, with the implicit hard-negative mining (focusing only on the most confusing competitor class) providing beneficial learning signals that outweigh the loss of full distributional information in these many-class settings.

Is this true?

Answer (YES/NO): YES